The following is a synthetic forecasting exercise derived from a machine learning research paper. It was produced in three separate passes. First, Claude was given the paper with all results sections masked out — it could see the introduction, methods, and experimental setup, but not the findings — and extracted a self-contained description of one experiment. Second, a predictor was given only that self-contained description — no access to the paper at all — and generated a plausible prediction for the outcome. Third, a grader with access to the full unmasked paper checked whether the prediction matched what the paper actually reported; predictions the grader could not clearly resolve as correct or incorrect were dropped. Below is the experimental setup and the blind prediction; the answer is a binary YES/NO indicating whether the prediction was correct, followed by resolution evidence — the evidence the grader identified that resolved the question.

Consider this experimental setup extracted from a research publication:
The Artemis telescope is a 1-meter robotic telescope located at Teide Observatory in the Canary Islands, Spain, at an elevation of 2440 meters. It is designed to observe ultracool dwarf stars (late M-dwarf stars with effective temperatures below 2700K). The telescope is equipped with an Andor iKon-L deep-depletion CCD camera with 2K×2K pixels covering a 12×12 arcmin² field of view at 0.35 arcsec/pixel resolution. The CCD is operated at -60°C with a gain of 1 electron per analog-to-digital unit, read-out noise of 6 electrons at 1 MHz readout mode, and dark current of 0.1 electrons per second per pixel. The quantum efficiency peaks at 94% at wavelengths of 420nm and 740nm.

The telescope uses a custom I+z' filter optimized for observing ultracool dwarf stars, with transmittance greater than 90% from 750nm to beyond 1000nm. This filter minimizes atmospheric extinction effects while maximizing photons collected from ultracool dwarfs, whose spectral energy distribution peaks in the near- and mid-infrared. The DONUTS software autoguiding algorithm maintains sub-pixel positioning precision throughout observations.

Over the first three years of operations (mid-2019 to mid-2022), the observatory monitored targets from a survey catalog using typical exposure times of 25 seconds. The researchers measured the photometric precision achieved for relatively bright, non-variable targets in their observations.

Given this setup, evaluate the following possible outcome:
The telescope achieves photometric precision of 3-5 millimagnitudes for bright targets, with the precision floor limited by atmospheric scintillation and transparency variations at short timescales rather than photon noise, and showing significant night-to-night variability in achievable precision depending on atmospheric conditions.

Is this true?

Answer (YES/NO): NO